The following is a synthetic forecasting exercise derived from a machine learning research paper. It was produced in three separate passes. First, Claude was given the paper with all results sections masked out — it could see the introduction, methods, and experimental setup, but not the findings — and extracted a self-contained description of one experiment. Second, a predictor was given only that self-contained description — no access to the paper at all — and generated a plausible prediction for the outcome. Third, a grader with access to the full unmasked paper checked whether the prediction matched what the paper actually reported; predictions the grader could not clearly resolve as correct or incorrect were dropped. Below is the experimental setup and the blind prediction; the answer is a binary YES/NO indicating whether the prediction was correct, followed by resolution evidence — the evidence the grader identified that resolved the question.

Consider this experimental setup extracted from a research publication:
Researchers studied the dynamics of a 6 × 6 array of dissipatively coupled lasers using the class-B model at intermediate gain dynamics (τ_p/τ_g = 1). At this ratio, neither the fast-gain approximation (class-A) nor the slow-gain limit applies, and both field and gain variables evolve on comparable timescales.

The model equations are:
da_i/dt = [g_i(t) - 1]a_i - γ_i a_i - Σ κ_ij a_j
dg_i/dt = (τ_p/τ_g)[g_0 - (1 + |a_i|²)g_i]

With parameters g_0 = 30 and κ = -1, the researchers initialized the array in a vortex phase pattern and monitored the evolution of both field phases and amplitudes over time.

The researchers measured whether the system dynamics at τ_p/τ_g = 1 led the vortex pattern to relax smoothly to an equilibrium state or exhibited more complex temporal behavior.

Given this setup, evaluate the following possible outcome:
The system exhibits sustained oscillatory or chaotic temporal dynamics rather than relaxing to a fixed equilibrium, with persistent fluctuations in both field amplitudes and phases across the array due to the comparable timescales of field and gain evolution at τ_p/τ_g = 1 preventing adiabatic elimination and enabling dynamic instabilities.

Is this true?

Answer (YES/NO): NO